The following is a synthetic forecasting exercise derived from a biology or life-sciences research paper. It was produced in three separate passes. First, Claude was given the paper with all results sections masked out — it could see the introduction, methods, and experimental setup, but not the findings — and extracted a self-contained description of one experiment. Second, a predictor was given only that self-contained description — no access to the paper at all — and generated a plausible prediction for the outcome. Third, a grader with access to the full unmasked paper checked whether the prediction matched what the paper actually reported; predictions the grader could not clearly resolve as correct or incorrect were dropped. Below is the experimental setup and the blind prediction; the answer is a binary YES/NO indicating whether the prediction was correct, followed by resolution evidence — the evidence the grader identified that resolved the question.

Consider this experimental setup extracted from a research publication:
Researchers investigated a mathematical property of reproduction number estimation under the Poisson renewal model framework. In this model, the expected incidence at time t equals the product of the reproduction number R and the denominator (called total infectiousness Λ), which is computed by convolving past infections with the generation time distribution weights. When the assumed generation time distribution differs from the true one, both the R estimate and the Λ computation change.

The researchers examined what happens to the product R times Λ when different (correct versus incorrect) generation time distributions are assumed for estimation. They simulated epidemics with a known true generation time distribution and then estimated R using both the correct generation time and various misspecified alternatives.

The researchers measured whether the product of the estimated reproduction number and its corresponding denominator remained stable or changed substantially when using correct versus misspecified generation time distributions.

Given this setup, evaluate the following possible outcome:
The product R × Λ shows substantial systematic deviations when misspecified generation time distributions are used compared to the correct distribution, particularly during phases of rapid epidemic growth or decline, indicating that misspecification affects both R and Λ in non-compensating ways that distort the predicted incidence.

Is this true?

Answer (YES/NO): NO